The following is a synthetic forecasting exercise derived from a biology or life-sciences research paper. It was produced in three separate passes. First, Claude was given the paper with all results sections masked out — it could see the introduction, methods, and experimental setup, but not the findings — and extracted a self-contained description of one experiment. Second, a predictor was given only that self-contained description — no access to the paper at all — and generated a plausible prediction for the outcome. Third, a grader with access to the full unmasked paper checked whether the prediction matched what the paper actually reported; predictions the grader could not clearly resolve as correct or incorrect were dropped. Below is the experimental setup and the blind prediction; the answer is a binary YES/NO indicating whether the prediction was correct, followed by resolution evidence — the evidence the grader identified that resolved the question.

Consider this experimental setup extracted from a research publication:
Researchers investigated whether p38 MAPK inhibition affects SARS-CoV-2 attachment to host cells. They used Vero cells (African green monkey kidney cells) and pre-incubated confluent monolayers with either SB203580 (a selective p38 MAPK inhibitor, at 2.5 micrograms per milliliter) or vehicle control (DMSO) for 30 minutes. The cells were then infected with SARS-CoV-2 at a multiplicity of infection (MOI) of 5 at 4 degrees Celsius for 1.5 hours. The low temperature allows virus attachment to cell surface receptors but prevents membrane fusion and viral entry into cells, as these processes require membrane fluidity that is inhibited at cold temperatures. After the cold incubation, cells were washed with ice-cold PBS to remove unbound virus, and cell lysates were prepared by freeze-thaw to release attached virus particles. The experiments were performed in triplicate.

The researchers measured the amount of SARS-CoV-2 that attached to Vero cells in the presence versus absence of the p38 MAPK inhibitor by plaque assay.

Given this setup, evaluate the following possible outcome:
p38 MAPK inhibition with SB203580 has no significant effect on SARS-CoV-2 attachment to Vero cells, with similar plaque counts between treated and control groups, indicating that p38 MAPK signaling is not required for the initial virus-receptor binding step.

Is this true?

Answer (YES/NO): YES